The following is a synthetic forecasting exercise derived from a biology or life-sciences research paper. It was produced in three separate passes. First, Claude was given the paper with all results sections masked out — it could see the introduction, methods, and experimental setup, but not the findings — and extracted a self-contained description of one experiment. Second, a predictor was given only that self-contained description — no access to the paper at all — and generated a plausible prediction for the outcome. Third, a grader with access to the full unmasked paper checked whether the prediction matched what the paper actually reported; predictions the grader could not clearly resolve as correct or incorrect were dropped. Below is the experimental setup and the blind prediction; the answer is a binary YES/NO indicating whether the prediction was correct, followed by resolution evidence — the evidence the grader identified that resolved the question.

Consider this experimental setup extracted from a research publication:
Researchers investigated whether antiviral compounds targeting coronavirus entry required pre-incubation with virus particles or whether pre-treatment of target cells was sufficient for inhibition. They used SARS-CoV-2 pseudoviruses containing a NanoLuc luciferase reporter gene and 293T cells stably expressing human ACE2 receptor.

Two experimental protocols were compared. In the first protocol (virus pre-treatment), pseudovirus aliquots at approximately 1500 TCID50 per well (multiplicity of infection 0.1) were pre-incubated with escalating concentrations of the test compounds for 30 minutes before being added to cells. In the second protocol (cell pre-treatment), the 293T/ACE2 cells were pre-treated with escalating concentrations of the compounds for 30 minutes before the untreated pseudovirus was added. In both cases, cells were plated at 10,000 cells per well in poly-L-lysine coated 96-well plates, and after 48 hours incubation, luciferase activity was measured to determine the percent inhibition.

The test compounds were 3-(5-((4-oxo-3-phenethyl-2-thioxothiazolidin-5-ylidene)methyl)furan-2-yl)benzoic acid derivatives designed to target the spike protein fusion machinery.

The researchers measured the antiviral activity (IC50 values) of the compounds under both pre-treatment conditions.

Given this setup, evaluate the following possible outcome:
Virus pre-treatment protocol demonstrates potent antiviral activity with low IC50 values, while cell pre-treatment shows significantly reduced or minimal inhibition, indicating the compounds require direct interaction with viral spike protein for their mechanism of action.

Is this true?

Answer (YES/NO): YES